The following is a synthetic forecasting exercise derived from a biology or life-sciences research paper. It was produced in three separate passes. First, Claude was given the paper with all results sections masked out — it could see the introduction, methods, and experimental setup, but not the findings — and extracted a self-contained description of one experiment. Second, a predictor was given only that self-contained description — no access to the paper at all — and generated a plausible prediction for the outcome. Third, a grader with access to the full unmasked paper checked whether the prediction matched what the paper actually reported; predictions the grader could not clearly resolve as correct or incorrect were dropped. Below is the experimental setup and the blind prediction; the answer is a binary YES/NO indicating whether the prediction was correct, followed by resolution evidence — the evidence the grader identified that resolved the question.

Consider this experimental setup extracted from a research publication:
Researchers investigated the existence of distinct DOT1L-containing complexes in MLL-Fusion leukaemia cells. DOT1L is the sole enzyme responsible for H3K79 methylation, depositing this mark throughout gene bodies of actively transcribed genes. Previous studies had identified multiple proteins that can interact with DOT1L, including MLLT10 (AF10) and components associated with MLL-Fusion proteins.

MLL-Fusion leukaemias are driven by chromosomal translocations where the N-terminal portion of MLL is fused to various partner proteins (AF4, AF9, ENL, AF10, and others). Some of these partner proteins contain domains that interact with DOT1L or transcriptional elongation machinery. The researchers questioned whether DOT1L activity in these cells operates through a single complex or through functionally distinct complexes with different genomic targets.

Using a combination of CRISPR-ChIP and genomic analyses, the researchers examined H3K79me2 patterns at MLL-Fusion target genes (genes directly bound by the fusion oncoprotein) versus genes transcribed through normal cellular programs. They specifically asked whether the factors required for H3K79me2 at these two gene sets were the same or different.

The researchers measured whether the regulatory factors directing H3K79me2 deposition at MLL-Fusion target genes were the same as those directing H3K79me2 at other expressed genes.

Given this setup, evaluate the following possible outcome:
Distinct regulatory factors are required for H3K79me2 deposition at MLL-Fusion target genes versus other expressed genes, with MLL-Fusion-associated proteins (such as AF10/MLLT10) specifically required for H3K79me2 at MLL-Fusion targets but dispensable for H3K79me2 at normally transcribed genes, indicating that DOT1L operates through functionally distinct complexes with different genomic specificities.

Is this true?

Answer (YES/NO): NO